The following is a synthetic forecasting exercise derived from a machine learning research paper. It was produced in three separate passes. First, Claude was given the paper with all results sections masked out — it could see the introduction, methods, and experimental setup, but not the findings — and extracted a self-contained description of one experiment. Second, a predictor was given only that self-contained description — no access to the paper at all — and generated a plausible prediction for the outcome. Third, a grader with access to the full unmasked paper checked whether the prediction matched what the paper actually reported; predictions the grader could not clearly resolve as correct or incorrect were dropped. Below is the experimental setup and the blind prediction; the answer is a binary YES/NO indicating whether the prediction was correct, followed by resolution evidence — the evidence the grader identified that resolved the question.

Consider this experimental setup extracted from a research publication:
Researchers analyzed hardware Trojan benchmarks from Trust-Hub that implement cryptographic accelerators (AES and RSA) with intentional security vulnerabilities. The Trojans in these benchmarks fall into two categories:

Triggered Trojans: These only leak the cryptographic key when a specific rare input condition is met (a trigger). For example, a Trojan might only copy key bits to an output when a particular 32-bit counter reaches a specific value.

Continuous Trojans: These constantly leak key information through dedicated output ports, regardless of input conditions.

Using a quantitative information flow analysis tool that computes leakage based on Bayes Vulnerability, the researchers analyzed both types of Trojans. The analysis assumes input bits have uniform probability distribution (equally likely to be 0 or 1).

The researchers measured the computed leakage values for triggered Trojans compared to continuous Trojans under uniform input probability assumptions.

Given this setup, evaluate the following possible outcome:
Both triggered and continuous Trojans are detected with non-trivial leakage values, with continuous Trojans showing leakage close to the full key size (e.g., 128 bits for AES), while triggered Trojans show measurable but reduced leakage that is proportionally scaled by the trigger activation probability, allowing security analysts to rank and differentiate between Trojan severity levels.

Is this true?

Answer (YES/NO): NO